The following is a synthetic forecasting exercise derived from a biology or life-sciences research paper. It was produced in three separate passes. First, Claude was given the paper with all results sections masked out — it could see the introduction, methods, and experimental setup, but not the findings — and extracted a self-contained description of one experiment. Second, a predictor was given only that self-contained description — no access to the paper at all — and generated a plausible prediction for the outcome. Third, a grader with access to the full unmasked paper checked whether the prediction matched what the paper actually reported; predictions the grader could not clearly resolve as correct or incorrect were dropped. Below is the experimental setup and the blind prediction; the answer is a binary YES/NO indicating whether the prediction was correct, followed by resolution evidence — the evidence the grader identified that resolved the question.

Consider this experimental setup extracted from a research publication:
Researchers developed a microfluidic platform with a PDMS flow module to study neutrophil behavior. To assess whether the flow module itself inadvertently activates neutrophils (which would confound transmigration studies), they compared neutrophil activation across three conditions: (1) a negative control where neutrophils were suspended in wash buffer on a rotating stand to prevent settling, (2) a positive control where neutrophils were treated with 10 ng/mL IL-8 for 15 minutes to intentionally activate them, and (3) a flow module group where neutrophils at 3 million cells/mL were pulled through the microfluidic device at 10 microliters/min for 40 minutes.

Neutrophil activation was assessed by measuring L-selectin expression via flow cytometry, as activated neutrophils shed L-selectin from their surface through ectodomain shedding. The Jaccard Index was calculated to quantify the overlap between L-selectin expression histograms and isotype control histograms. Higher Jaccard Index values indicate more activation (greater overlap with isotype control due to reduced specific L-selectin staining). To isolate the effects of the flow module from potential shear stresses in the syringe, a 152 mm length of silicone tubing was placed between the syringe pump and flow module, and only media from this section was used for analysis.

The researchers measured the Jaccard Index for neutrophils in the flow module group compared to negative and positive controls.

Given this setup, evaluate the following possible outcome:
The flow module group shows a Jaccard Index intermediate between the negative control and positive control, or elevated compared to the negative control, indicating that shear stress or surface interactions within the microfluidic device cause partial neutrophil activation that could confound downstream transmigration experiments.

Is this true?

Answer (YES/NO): NO